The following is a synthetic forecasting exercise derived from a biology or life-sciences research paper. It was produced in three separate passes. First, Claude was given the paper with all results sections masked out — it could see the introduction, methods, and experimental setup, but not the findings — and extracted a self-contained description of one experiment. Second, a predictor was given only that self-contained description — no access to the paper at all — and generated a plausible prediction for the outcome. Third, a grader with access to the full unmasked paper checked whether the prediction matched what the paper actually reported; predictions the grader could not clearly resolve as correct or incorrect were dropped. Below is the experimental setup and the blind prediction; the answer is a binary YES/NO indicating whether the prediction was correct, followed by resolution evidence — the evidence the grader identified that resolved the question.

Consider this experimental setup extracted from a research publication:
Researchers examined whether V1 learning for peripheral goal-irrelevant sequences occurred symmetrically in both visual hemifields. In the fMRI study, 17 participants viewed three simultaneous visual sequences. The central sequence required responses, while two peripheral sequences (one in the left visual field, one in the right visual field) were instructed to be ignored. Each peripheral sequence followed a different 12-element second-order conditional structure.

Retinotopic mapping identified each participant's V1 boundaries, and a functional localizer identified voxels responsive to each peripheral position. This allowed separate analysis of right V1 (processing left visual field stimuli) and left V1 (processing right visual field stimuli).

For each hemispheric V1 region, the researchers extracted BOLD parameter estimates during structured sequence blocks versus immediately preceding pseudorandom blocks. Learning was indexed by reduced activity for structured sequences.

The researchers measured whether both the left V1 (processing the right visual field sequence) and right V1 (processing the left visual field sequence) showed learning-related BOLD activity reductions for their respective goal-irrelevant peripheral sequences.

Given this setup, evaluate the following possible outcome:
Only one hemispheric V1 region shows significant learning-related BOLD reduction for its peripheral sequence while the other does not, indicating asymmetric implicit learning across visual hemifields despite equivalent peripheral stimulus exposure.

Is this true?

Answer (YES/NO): YES